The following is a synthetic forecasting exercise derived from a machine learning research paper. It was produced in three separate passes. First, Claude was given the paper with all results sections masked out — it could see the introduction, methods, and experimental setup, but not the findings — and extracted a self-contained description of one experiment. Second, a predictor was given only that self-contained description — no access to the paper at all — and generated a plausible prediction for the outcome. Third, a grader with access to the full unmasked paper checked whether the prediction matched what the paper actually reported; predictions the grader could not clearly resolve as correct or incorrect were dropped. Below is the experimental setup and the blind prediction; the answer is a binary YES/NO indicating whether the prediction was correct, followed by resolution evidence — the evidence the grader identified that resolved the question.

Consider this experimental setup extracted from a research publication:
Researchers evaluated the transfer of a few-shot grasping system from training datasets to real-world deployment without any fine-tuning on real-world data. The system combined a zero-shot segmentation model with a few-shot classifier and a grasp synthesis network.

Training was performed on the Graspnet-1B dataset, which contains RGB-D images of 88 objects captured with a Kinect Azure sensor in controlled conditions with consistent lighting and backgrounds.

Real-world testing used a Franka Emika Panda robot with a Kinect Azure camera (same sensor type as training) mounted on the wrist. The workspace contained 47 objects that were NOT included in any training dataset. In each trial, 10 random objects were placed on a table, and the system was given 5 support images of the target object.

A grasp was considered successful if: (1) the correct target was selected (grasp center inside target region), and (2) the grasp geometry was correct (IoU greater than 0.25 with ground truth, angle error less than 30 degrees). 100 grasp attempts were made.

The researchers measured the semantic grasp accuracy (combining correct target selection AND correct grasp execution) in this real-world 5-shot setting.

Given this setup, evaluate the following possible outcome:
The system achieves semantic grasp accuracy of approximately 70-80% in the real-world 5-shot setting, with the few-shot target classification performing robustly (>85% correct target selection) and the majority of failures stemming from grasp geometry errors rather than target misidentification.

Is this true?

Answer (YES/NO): NO